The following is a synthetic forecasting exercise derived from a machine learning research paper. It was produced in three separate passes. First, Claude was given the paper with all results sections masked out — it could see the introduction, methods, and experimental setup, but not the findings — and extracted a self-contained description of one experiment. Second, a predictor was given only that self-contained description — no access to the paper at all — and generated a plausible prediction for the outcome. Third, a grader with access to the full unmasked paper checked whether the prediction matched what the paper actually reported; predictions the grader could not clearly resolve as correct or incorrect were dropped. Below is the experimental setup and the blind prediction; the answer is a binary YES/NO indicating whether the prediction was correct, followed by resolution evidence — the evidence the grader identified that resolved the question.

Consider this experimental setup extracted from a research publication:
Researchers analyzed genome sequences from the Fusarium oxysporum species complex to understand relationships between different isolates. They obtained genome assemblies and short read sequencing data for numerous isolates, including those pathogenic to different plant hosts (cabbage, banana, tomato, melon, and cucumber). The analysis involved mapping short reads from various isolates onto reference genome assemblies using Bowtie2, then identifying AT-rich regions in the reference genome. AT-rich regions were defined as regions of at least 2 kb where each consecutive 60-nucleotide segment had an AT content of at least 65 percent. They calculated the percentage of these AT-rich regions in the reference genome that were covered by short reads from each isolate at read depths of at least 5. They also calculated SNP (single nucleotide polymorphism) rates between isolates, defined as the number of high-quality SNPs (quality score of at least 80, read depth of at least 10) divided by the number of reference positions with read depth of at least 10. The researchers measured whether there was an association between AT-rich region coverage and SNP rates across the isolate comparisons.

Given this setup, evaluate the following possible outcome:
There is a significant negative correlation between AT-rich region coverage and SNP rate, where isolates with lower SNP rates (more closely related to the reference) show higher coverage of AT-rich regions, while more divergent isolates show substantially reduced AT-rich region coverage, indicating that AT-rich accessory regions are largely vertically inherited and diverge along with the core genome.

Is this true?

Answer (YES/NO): NO